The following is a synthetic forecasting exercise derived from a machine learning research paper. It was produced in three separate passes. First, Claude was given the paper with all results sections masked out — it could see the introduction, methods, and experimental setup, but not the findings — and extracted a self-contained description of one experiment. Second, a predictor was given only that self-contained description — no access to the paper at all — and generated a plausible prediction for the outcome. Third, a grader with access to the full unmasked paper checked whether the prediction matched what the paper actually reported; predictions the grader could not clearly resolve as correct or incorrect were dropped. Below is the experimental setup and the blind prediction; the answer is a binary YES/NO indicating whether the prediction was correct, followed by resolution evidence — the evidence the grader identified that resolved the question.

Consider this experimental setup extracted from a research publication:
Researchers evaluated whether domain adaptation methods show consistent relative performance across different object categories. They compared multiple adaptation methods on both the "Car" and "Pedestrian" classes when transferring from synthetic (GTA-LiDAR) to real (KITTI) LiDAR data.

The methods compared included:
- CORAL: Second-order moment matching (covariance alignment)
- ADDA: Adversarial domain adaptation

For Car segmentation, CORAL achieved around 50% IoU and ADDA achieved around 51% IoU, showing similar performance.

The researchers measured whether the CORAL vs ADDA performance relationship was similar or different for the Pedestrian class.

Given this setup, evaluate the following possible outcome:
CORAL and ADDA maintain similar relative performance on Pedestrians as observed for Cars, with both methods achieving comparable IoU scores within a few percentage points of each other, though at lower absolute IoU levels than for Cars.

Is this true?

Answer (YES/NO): YES